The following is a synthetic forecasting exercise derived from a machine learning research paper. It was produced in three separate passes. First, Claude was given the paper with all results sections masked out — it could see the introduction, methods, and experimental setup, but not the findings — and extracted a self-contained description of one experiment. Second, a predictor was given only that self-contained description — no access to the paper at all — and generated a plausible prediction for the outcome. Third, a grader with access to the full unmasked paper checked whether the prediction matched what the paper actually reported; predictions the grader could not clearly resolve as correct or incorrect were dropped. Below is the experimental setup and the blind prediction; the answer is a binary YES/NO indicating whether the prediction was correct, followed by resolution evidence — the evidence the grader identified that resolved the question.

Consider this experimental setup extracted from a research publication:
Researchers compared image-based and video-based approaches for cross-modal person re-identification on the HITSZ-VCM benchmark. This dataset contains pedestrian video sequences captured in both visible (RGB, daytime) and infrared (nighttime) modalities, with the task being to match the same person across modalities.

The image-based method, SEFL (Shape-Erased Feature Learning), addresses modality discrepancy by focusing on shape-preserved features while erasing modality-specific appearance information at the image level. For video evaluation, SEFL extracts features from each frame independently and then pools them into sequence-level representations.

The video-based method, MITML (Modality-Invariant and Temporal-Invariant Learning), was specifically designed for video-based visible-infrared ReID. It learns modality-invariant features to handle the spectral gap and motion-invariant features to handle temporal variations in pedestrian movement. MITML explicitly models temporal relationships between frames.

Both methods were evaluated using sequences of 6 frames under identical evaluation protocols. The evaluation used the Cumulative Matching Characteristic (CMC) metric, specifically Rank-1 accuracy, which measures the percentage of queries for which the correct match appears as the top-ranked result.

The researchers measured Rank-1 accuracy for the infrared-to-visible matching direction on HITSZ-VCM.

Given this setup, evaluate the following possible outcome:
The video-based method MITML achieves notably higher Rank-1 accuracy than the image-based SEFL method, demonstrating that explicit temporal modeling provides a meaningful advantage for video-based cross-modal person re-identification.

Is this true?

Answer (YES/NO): NO